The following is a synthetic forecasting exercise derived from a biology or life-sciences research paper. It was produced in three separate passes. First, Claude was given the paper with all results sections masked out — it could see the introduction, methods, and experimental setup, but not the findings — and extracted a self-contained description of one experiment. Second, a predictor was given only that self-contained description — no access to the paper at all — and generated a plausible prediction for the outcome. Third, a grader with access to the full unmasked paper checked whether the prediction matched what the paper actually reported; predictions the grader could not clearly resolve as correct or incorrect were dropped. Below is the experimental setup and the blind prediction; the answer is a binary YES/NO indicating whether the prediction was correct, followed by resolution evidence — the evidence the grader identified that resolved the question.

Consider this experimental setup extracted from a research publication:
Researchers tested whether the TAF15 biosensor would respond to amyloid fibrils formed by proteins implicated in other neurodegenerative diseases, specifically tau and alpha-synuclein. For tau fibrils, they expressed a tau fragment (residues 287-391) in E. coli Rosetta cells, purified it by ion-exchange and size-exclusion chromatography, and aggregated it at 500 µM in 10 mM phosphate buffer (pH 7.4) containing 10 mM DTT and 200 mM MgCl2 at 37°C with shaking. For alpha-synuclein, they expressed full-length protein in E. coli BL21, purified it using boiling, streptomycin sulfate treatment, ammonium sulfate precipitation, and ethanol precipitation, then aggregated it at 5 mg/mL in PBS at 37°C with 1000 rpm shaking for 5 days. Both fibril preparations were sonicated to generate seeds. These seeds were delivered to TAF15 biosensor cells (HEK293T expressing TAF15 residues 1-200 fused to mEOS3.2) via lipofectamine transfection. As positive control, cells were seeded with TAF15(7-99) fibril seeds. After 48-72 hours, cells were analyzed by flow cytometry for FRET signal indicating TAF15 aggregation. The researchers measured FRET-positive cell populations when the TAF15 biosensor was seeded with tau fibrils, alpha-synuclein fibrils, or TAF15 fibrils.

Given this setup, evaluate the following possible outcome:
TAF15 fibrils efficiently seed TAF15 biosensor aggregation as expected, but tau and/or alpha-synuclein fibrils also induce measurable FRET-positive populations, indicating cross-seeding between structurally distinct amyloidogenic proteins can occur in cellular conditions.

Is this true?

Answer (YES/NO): NO